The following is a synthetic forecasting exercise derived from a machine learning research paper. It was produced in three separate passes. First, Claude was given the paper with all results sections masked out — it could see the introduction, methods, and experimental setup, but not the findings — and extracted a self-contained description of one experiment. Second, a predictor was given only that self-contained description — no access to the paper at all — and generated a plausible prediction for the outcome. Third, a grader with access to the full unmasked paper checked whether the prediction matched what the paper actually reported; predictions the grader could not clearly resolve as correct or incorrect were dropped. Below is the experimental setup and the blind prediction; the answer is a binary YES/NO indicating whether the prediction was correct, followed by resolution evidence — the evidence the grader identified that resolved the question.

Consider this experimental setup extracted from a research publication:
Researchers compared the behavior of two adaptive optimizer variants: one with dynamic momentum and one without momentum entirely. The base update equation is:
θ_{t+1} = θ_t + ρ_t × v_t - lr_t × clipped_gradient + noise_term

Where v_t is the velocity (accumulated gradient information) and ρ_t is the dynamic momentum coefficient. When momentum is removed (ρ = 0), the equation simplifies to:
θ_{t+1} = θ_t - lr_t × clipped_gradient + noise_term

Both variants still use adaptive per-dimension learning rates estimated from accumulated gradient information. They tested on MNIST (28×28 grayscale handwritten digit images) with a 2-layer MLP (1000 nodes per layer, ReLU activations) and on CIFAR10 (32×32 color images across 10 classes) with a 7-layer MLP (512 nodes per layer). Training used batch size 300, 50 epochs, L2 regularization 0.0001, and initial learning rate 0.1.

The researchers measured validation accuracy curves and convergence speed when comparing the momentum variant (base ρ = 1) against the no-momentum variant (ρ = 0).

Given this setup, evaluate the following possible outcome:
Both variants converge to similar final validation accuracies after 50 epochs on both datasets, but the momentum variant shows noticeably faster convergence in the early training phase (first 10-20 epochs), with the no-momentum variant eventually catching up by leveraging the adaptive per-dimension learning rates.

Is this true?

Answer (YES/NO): NO